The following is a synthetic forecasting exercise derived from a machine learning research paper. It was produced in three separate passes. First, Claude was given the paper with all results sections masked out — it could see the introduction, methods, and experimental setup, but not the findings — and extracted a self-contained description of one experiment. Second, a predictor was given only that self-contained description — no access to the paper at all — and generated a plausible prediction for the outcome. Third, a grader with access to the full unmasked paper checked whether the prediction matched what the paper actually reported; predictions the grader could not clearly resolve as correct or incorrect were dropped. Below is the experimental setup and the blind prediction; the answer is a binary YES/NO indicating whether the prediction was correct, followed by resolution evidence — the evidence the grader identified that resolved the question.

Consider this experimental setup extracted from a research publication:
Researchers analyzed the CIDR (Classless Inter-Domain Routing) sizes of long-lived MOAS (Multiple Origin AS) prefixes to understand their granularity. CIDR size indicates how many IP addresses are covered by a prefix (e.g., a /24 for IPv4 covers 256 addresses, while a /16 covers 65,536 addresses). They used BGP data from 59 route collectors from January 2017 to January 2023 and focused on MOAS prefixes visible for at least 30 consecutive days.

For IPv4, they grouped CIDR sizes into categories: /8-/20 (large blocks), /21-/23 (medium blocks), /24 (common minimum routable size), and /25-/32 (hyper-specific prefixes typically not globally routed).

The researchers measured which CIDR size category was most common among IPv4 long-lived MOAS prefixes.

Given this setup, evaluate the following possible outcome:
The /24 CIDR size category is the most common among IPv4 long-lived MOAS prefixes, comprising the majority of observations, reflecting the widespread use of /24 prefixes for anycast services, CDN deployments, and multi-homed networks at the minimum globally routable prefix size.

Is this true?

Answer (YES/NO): NO